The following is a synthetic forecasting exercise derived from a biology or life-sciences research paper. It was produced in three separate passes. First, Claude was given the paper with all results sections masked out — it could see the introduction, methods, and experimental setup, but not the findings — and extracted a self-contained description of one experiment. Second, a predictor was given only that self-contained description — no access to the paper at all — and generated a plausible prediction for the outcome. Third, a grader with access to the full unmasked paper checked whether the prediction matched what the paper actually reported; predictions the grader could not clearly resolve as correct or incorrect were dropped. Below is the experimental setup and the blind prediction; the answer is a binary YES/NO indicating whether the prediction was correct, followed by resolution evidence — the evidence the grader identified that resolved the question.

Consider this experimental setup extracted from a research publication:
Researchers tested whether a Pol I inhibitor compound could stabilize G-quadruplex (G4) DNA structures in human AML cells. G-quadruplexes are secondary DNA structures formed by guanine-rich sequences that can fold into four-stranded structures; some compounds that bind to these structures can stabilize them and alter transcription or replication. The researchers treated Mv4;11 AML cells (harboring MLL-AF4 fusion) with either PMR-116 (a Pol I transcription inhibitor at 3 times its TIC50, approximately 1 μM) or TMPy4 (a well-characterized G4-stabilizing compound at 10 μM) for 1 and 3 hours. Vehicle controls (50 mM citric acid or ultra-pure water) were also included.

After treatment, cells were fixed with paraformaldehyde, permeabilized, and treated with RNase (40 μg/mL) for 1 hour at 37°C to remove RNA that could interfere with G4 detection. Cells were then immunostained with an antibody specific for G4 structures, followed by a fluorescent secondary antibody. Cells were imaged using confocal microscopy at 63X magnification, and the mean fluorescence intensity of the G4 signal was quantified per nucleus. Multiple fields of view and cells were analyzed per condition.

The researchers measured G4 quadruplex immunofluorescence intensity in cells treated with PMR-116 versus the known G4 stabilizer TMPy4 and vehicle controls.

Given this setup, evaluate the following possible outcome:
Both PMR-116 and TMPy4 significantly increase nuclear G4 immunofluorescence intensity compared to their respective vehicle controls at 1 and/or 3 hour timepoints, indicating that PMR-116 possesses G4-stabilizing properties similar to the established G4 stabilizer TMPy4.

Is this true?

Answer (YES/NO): NO